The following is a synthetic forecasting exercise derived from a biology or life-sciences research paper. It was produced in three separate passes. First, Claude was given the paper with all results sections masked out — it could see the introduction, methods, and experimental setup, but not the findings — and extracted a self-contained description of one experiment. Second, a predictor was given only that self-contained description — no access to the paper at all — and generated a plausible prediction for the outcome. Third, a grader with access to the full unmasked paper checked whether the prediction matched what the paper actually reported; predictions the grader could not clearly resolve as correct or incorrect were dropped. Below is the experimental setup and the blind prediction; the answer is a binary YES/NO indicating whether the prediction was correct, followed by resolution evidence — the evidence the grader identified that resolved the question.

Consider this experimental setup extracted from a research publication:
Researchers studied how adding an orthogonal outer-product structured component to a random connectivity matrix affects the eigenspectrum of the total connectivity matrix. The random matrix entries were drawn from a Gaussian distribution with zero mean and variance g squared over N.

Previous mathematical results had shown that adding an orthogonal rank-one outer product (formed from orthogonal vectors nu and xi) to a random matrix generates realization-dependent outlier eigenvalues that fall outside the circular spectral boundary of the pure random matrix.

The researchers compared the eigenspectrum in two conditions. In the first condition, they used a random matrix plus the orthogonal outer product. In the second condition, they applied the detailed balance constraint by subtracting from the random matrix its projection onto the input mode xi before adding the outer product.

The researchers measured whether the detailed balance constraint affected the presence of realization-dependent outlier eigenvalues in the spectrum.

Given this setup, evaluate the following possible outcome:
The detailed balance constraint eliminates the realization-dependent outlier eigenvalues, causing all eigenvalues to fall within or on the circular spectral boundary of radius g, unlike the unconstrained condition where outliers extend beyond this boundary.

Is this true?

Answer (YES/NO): YES